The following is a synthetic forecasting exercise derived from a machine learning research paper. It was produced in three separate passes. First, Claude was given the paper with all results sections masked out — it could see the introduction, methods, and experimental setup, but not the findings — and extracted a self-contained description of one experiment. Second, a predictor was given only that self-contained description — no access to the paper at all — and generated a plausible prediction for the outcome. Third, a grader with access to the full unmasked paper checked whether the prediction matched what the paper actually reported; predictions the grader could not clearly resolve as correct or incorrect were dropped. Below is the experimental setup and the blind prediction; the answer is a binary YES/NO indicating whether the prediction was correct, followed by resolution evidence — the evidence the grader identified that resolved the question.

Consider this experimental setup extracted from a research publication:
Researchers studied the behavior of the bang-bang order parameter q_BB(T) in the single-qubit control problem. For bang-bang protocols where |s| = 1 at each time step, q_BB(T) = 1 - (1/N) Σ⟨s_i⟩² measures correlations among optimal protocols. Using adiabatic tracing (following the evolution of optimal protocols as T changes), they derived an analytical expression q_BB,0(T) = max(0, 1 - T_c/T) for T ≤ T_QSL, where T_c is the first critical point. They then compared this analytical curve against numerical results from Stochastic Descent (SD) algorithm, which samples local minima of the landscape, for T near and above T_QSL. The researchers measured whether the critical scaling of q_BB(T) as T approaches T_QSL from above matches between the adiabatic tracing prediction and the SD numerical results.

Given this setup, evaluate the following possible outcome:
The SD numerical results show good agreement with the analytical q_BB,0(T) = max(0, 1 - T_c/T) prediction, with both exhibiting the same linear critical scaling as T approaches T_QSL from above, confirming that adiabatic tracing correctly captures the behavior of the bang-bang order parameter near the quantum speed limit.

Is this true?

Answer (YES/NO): NO